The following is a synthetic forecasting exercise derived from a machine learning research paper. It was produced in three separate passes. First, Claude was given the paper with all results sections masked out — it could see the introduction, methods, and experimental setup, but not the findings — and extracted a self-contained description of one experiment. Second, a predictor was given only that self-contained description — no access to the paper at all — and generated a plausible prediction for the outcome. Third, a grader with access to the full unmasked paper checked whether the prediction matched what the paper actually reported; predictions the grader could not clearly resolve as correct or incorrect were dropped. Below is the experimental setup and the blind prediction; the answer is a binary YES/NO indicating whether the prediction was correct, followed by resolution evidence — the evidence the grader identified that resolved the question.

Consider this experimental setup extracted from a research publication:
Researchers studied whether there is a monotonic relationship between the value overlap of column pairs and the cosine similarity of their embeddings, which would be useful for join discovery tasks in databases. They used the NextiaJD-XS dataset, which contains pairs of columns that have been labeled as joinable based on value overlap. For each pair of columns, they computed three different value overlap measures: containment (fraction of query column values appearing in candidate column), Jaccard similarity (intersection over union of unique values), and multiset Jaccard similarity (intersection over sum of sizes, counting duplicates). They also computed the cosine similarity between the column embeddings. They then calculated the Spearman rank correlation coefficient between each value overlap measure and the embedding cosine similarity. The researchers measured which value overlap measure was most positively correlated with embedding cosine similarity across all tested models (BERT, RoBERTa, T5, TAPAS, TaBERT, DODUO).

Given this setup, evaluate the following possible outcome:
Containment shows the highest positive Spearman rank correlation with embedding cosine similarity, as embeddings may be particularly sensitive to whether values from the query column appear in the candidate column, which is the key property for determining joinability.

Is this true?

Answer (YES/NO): NO